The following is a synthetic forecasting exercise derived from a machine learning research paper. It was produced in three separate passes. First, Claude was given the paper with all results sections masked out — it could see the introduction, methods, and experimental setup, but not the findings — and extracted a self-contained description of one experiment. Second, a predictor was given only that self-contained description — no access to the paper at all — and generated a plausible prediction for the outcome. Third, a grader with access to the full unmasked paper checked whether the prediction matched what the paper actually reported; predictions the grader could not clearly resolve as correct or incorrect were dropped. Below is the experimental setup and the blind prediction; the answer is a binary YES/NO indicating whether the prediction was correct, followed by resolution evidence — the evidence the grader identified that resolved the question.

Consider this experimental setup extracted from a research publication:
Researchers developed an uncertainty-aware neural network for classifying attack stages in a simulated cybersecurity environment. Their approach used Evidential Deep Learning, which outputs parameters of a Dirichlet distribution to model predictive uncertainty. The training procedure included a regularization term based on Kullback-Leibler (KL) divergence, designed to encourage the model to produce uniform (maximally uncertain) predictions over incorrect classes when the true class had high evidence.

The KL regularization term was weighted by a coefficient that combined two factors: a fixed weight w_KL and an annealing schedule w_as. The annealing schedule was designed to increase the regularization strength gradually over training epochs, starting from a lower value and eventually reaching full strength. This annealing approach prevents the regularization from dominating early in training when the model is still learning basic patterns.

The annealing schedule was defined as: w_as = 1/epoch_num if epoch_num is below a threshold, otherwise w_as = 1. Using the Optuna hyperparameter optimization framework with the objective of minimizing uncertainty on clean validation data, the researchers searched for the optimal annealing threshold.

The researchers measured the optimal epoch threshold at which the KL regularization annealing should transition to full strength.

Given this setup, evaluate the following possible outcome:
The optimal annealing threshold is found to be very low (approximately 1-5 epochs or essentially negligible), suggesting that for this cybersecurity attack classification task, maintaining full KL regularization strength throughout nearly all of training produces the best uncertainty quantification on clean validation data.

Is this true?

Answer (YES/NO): NO